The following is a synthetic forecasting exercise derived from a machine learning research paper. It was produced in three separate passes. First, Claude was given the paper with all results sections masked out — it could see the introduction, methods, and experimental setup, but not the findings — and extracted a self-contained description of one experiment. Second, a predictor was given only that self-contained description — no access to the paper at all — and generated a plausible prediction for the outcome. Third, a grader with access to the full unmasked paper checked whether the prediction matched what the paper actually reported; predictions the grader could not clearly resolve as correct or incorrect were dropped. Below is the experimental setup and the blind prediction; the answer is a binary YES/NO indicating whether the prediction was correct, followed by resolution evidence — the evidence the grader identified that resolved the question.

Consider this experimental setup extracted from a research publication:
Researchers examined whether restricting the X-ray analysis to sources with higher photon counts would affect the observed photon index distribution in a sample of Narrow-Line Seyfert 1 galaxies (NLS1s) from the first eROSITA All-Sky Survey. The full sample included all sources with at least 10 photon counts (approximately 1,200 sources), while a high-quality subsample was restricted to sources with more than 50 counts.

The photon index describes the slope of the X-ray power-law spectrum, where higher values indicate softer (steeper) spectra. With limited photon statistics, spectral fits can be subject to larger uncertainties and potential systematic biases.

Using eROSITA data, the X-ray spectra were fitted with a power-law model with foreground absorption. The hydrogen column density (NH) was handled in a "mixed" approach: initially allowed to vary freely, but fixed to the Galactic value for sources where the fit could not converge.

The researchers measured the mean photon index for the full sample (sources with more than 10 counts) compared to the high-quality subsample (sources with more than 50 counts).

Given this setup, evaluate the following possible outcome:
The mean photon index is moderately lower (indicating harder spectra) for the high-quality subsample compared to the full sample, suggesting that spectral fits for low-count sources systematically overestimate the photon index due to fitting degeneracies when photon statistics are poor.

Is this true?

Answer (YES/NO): NO